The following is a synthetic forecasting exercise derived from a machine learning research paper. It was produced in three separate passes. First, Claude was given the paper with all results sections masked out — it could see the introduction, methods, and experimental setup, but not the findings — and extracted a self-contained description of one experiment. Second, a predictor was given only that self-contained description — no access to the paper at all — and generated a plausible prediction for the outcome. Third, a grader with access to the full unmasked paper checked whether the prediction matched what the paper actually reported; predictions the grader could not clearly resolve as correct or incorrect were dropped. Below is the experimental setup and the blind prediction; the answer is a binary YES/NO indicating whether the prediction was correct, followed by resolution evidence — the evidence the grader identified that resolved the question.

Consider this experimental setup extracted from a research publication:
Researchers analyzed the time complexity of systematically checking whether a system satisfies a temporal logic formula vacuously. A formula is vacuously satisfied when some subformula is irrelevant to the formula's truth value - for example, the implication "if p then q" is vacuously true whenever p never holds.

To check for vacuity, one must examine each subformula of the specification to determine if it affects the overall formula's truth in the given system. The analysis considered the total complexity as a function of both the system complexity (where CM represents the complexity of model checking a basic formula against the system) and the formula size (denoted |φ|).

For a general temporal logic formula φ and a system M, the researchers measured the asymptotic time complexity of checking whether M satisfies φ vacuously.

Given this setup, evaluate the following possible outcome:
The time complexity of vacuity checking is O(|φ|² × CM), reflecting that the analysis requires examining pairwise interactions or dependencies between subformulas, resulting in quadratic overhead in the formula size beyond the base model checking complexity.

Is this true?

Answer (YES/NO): NO